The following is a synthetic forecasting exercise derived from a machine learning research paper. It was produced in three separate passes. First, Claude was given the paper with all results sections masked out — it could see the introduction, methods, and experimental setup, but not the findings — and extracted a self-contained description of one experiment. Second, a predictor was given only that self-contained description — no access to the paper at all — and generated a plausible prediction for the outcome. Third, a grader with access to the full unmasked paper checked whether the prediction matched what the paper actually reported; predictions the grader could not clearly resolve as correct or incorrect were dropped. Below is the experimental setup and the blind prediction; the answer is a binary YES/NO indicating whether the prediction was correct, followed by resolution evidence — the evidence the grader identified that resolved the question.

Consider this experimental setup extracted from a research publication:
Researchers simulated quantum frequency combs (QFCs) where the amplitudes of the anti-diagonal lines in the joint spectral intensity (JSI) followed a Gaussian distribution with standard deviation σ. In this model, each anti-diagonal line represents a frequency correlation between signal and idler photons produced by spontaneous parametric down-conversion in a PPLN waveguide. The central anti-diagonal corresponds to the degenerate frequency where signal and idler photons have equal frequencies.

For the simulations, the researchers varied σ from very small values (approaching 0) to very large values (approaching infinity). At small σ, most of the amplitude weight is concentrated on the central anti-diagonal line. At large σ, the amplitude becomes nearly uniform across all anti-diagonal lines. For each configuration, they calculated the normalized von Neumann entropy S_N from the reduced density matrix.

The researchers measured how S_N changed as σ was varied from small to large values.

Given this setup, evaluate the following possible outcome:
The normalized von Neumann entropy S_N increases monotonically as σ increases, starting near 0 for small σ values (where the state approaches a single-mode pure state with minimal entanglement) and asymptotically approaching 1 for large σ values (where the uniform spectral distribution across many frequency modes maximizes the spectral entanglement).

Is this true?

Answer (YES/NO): NO